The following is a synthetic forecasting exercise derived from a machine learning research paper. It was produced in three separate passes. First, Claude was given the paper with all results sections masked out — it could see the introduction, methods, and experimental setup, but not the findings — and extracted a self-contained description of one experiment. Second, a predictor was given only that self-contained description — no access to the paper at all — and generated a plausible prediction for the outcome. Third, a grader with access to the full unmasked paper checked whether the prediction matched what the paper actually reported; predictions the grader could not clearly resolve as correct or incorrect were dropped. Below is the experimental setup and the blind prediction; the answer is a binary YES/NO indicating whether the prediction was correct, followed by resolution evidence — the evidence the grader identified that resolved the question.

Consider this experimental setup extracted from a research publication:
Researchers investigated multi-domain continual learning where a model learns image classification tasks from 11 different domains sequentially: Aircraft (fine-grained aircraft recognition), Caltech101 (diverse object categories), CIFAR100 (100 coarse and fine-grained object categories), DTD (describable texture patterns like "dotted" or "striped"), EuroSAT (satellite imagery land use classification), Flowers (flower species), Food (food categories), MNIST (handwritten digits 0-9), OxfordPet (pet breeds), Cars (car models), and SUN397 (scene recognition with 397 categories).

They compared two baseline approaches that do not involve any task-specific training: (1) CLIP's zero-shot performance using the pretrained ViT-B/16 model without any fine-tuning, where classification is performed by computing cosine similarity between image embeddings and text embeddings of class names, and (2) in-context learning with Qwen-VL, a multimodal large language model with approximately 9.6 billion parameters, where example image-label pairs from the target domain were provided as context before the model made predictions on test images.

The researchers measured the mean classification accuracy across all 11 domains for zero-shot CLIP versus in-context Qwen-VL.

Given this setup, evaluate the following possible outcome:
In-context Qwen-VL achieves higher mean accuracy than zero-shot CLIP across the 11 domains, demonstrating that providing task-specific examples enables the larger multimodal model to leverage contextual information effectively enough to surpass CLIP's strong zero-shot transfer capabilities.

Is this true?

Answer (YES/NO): YES